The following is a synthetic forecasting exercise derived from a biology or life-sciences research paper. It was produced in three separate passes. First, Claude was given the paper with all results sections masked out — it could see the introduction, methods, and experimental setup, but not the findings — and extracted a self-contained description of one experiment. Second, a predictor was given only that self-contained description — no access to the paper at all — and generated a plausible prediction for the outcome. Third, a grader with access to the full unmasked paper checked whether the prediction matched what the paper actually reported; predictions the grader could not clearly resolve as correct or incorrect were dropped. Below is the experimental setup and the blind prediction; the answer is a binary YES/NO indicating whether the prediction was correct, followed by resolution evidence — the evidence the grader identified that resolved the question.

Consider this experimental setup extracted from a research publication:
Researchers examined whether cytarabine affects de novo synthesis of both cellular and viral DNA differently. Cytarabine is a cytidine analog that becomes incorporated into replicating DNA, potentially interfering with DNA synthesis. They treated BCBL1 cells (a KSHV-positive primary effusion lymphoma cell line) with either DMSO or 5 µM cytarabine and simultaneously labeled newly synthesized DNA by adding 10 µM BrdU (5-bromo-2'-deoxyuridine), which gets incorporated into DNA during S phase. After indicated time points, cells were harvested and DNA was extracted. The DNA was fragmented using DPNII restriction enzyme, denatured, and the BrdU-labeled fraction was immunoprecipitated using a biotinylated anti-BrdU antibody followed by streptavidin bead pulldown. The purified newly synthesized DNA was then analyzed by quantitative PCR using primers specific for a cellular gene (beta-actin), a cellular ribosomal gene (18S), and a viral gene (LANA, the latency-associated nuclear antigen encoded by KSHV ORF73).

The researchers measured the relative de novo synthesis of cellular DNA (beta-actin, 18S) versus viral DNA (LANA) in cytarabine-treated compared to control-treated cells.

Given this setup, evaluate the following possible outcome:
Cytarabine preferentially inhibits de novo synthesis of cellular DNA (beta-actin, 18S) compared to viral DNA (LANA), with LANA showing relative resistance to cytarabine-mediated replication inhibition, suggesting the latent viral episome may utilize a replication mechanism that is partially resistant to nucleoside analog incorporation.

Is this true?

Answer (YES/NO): NO